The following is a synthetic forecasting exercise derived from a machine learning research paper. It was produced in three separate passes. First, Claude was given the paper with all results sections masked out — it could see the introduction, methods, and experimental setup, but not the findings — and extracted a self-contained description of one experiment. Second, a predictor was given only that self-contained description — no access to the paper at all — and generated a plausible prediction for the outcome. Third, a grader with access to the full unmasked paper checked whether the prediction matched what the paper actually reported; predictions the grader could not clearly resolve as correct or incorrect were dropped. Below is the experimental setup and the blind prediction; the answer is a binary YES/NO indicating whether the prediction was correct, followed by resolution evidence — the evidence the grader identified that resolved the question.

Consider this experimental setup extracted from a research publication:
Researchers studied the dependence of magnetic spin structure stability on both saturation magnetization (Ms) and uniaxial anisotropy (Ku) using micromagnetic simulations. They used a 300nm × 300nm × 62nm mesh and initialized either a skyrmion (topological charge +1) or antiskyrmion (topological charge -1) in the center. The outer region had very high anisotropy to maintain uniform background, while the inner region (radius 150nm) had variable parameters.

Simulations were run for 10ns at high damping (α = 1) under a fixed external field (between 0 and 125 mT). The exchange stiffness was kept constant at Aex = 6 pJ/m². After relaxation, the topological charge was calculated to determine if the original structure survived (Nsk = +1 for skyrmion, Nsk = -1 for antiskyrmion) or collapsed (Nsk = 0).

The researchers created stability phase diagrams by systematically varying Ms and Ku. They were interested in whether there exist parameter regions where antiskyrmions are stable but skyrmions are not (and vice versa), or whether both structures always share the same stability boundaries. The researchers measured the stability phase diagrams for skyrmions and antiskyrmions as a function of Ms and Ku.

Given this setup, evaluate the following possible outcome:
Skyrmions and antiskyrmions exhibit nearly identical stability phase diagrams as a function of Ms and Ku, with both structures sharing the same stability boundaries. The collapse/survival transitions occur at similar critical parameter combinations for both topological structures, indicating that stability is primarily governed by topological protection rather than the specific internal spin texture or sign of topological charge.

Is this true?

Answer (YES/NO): NO